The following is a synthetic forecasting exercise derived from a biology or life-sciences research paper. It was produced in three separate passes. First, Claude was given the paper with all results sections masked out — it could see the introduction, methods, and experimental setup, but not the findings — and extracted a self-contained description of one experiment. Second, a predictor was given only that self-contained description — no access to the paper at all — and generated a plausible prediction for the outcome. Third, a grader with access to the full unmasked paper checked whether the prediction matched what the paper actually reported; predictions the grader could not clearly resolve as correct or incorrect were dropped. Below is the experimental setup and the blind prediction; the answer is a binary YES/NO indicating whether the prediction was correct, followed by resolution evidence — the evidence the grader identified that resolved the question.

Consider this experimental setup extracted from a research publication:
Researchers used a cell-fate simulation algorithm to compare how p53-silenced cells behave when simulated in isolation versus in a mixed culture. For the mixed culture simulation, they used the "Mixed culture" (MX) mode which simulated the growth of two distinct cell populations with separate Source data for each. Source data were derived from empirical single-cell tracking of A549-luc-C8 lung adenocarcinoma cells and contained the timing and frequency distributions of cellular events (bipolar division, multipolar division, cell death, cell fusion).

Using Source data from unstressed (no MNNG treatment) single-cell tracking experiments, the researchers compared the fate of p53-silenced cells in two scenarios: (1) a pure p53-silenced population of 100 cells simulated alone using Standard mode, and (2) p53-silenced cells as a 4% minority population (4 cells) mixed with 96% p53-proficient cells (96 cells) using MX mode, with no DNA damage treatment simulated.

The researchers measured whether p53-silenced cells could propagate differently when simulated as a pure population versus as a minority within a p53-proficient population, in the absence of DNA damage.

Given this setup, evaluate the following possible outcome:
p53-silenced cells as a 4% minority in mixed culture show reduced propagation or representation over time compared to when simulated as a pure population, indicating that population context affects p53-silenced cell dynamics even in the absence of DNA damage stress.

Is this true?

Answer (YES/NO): YES